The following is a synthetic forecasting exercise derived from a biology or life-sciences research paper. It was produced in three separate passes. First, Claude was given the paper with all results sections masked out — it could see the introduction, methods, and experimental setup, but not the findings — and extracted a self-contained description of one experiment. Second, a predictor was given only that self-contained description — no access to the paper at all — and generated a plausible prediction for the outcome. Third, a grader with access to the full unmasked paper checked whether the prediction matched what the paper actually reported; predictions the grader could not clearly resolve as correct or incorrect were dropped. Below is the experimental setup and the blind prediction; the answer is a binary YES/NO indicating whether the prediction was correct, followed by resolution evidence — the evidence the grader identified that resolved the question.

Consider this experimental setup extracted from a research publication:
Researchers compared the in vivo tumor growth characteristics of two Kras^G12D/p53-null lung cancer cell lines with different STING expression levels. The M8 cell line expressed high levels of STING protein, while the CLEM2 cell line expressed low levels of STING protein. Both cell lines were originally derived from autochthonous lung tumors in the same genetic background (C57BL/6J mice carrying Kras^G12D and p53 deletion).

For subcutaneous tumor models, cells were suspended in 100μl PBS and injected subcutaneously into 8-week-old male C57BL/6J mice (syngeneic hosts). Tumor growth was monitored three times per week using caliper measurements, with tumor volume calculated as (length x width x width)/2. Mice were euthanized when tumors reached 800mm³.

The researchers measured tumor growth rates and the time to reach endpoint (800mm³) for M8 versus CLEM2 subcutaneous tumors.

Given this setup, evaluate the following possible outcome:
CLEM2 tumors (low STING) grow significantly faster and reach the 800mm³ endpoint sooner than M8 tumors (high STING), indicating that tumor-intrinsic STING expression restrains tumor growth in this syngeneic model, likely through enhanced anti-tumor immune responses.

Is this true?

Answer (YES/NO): NO